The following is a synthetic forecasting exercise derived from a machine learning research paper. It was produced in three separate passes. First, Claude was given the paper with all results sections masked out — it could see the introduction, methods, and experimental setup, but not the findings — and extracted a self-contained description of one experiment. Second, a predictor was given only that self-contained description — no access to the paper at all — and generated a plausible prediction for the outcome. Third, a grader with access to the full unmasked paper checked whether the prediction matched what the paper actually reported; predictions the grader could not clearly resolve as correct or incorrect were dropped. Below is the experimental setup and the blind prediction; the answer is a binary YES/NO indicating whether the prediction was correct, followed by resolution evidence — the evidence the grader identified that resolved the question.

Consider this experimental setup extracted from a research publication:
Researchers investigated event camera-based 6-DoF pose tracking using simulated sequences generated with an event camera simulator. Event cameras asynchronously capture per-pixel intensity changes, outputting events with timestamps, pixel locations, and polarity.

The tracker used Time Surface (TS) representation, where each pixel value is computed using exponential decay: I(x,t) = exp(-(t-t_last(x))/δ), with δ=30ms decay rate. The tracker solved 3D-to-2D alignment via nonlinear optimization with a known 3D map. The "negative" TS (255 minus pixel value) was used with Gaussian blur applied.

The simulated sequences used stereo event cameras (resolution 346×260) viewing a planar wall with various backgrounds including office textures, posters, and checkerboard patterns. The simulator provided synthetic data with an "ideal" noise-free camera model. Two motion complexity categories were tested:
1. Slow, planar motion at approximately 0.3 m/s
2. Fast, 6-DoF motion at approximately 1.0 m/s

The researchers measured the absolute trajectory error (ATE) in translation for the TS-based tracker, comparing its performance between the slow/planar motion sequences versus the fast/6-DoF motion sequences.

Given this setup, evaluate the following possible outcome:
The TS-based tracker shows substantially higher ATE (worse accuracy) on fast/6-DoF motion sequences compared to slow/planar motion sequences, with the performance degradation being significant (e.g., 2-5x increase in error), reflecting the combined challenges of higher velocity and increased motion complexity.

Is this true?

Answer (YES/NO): YES